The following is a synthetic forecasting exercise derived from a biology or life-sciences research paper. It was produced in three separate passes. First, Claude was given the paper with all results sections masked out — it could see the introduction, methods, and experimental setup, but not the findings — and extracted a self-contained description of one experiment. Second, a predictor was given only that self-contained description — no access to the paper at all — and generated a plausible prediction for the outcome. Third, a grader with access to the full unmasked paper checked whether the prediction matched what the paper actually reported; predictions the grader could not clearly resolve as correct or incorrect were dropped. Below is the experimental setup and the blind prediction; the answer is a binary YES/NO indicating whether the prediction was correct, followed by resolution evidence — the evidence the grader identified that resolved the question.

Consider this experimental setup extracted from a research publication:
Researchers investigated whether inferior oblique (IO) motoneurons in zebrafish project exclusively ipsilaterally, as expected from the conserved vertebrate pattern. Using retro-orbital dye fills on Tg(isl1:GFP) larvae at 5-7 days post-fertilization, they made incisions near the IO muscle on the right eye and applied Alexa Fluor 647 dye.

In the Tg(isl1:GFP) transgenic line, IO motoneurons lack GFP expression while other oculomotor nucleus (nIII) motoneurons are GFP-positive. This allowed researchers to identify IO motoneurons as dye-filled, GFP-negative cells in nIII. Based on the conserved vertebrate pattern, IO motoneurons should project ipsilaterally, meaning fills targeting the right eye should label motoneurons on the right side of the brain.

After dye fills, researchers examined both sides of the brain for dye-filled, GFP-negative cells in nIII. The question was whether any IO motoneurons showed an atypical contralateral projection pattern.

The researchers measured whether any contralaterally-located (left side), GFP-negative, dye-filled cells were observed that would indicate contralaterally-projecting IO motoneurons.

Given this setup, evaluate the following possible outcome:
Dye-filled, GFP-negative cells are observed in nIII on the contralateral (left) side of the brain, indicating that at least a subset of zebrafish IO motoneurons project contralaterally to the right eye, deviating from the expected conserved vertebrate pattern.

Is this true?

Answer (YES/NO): YES